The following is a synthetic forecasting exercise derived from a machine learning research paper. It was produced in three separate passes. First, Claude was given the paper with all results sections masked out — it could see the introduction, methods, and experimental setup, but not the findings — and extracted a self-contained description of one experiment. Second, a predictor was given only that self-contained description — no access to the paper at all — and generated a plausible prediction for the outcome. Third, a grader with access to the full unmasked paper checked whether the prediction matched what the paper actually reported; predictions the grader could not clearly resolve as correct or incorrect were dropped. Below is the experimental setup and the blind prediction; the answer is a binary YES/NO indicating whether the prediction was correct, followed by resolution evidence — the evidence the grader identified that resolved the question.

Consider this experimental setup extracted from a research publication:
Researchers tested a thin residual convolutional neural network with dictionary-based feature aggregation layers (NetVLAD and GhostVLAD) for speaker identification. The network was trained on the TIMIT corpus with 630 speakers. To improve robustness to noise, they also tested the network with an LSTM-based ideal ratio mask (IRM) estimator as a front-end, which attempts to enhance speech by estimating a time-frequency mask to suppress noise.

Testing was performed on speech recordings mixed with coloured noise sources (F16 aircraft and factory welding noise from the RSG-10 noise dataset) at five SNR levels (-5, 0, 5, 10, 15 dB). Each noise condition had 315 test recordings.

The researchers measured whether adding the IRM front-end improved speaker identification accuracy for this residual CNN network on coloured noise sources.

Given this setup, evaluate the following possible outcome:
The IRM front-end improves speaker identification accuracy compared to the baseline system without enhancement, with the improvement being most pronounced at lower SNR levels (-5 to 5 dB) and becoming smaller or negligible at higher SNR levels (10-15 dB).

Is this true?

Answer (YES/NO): NO